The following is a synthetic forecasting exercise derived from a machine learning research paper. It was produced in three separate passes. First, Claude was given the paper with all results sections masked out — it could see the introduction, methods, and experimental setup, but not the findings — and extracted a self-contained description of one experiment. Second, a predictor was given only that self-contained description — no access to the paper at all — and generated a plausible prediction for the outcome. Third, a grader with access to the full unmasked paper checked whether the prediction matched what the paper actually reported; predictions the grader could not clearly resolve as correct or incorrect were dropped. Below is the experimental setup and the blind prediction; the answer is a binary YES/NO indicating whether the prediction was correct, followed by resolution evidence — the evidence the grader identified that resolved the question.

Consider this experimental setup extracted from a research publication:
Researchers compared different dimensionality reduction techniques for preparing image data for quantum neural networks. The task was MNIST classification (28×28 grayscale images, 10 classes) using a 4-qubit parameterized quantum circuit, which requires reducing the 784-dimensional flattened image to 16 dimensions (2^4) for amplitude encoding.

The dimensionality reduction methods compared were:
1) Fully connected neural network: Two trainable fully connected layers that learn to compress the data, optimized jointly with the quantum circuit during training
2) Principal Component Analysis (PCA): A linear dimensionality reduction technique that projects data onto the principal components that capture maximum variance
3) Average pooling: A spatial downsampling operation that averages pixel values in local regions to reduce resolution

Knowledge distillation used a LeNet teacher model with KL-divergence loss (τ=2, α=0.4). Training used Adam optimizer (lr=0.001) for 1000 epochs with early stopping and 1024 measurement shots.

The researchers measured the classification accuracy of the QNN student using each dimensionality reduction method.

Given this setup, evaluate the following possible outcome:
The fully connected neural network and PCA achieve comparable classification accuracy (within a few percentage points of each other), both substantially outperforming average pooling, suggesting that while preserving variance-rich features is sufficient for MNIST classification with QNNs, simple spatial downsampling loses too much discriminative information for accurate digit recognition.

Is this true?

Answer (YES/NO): NO